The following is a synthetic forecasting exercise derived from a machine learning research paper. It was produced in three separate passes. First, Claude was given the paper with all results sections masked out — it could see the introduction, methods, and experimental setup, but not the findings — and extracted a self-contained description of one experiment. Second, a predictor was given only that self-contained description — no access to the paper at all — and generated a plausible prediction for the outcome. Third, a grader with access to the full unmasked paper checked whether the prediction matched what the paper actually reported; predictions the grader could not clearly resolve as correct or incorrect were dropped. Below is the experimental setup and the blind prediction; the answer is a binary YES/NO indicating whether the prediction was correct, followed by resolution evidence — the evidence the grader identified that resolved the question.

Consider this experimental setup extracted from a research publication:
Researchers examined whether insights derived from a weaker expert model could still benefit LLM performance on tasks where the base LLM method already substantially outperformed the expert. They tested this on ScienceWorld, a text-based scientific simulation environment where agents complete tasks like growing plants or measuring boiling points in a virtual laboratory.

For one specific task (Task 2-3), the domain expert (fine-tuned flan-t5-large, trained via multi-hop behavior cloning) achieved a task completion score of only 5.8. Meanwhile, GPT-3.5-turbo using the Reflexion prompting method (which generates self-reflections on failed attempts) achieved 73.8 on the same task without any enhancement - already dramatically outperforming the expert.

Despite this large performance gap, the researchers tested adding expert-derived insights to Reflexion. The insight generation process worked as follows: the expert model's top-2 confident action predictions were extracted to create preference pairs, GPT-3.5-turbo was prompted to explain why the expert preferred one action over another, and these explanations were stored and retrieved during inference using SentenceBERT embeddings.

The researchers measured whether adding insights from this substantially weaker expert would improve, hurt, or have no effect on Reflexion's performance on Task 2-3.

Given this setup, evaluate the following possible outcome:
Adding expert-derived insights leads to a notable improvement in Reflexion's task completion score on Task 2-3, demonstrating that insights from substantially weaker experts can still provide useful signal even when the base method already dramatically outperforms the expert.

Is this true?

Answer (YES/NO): YES